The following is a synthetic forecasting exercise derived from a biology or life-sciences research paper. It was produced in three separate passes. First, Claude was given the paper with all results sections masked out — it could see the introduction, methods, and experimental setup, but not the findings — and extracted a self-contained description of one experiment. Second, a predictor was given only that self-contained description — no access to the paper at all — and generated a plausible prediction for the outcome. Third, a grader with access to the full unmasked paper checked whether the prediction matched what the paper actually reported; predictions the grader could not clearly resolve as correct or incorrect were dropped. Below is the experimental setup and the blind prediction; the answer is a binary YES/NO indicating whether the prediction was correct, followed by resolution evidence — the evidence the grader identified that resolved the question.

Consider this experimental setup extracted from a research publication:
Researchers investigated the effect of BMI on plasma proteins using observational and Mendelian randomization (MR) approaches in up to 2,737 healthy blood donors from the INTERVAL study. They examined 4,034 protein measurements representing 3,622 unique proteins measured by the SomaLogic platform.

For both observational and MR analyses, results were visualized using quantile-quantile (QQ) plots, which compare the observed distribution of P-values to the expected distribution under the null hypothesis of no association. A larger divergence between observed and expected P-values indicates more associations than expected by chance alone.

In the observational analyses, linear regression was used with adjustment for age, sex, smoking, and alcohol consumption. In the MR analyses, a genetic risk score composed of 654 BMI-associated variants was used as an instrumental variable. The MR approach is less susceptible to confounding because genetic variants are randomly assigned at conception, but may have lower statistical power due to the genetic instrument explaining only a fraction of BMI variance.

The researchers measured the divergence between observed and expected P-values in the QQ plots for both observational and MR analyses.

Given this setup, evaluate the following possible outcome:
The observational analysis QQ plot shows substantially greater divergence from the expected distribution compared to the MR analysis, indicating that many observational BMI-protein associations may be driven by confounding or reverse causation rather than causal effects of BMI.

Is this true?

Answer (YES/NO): YES